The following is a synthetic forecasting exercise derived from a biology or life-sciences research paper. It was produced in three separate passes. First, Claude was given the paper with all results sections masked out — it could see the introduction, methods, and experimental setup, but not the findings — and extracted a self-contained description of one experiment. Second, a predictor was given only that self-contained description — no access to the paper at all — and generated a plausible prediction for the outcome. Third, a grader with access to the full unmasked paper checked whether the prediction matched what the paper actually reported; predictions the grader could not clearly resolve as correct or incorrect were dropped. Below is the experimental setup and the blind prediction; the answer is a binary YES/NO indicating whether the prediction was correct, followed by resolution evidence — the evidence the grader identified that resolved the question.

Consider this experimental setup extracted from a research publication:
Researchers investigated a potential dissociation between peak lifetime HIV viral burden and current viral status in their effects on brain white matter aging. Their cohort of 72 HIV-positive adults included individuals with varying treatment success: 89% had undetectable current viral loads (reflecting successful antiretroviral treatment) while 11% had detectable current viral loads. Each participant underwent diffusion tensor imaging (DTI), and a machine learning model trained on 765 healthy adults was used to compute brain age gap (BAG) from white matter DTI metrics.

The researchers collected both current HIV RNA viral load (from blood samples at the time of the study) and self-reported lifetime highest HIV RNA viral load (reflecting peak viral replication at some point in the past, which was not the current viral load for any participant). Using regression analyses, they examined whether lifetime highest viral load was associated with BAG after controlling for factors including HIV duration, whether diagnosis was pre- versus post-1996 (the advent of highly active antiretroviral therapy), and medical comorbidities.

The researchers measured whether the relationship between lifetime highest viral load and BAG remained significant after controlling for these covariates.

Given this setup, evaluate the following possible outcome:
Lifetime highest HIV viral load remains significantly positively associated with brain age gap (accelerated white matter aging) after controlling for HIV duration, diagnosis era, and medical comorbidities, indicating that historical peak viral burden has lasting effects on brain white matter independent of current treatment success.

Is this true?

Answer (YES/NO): YES